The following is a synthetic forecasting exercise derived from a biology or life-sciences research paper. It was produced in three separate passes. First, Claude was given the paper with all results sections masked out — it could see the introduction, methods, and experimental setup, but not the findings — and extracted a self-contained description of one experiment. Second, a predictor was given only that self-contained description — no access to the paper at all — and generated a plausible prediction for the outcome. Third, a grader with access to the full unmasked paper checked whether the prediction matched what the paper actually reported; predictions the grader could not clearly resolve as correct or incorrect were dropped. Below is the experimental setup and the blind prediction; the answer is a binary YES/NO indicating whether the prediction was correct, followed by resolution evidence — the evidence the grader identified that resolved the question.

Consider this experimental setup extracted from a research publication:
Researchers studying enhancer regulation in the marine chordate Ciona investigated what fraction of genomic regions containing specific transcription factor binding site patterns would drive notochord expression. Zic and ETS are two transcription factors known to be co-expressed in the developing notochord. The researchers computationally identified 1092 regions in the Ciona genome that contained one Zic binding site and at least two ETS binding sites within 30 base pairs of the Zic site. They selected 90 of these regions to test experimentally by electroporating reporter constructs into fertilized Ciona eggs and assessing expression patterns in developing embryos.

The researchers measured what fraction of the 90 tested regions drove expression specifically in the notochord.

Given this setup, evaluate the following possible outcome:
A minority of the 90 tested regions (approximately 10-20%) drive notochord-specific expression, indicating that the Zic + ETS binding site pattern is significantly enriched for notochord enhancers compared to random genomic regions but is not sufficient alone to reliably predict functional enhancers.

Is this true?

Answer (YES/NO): YES